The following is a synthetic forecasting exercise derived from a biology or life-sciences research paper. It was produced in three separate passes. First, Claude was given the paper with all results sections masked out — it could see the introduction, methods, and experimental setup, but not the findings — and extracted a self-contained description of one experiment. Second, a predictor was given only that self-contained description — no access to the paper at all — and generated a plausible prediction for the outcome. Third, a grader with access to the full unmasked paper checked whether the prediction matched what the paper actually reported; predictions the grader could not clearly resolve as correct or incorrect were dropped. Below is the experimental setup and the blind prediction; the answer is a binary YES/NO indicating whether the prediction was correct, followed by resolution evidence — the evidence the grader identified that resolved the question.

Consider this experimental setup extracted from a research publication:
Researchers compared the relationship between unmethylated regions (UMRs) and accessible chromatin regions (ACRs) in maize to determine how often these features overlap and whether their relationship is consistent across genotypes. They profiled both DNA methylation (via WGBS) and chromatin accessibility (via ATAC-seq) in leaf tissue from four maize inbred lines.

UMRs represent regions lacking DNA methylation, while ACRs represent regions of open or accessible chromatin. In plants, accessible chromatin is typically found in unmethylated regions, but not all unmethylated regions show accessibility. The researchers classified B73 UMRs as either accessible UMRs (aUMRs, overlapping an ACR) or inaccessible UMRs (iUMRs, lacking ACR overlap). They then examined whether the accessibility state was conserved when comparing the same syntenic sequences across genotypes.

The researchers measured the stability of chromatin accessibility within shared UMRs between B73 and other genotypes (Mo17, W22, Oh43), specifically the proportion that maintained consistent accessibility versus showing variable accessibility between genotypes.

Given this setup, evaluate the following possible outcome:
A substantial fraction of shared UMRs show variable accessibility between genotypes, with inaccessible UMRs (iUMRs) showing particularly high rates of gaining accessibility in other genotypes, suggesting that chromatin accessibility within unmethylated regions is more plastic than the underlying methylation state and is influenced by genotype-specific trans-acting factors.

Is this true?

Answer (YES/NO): NO